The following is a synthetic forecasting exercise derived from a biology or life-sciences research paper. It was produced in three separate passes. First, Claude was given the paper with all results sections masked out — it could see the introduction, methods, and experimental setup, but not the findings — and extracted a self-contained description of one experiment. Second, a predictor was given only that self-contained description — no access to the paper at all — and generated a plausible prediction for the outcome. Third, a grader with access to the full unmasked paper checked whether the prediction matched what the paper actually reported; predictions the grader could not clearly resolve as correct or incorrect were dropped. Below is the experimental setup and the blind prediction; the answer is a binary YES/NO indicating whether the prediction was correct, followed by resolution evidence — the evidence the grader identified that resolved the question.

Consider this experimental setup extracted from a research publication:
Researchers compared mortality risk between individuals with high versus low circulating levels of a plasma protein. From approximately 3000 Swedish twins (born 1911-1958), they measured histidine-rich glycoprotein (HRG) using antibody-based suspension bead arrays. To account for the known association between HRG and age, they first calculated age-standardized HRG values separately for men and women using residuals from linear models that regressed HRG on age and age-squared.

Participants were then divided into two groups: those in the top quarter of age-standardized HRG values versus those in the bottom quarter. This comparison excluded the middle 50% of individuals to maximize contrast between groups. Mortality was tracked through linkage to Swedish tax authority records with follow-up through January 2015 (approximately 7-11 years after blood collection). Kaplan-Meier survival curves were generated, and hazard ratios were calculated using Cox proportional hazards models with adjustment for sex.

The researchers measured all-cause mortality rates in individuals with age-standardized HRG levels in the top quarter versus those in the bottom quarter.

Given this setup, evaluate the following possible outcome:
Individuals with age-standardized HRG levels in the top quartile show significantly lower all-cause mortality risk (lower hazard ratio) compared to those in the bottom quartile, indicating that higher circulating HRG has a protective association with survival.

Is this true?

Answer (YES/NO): NO